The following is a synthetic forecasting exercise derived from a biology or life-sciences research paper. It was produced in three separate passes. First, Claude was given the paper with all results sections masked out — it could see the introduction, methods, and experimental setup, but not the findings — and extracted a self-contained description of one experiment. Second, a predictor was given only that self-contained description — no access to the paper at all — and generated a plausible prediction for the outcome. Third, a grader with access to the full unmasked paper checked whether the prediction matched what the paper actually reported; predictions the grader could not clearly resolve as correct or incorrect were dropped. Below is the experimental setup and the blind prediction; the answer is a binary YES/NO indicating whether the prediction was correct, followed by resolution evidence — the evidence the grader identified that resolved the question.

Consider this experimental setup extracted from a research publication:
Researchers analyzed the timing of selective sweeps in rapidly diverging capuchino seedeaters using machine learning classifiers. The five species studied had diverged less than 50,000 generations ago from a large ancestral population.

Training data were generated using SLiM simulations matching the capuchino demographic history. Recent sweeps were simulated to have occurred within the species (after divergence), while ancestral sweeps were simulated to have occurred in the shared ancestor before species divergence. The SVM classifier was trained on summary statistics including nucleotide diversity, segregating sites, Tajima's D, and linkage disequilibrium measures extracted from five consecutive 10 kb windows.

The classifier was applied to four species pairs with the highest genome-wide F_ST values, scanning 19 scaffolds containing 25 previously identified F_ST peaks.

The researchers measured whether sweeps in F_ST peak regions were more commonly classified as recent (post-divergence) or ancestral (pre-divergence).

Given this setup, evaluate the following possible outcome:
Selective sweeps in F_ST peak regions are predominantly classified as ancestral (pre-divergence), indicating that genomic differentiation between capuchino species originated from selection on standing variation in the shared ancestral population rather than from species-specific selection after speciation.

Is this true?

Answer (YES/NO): NO